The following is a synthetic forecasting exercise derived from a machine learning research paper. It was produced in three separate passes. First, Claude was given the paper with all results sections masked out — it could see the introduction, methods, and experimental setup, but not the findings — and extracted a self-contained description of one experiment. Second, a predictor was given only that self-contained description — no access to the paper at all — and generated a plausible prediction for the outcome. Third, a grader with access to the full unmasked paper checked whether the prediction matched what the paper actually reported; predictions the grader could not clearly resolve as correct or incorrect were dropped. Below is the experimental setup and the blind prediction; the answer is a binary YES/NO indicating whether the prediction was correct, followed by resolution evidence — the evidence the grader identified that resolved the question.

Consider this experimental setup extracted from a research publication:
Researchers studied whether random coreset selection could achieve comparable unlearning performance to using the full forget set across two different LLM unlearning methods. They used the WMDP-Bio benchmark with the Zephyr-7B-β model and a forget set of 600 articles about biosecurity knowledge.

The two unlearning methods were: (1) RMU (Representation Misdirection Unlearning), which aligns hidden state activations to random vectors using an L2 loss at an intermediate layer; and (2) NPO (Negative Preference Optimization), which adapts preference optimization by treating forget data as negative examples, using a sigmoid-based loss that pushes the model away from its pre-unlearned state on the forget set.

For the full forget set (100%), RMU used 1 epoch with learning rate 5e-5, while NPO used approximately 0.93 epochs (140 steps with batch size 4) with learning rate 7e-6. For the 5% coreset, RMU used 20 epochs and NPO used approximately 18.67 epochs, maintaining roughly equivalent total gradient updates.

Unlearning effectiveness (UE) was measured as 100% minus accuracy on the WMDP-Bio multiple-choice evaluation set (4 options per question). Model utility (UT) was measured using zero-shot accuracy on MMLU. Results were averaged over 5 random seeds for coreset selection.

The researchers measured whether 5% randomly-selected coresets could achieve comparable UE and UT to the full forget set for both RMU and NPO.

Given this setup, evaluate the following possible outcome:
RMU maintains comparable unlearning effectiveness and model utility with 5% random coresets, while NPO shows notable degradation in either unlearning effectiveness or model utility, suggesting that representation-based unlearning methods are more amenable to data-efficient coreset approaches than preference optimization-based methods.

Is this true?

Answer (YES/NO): NO